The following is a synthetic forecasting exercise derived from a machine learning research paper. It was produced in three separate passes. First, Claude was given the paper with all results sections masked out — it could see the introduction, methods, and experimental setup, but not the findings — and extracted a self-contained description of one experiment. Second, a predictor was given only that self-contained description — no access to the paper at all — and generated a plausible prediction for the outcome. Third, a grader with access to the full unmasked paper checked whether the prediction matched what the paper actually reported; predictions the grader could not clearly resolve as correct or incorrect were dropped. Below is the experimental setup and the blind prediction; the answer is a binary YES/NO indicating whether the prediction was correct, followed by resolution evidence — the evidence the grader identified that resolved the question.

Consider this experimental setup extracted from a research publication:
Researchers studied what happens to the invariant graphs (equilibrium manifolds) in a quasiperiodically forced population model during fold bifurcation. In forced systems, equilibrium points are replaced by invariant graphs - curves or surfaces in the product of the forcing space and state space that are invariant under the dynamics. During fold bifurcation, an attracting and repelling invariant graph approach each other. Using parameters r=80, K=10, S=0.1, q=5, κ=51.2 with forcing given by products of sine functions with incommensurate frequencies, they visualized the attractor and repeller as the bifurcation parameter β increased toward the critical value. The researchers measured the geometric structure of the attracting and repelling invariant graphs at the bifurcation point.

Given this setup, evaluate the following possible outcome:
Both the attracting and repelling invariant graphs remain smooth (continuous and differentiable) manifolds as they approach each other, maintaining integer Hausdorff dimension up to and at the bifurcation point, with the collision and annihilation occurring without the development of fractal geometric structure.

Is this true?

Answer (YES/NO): NO